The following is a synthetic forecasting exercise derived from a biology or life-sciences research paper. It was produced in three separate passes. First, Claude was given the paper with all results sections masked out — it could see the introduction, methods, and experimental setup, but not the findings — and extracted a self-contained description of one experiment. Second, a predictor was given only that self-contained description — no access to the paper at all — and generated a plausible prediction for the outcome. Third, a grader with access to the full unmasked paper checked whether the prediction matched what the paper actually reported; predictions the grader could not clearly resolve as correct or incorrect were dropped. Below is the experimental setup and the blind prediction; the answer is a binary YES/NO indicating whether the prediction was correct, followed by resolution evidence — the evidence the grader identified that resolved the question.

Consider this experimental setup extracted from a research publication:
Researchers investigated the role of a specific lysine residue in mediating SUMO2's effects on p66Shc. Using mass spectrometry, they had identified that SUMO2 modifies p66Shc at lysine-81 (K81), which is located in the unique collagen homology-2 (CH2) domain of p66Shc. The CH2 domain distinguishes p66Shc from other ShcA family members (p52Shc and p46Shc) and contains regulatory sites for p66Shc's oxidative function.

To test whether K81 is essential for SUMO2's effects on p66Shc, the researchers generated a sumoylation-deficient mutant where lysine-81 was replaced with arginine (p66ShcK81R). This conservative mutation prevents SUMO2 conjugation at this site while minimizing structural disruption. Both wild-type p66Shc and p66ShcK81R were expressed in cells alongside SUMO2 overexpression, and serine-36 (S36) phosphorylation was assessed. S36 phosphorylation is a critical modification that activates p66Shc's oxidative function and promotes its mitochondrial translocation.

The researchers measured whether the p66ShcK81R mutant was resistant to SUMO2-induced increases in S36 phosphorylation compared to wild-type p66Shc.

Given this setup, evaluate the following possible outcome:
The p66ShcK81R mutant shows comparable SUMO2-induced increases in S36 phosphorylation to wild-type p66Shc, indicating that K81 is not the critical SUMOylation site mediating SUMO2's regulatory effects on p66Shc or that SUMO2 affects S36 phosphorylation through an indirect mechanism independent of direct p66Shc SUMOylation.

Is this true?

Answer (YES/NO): NO